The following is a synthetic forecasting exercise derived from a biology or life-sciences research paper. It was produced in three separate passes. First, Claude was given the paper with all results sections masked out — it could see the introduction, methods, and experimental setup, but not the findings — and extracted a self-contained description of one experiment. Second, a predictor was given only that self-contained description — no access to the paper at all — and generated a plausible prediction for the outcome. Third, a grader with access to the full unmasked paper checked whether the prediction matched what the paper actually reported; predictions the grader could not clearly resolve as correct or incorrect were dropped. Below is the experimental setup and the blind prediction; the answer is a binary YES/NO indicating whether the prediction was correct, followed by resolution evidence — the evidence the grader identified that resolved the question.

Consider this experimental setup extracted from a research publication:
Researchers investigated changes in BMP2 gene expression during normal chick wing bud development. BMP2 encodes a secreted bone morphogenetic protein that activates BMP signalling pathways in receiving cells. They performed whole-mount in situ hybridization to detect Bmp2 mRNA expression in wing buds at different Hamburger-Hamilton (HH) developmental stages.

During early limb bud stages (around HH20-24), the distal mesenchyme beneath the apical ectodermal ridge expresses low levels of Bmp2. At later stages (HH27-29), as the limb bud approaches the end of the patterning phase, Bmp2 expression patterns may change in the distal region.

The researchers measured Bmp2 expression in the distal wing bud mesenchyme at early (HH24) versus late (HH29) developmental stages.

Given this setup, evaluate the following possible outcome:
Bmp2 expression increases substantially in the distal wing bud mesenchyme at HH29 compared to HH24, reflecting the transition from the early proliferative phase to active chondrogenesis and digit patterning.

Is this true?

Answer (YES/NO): YES